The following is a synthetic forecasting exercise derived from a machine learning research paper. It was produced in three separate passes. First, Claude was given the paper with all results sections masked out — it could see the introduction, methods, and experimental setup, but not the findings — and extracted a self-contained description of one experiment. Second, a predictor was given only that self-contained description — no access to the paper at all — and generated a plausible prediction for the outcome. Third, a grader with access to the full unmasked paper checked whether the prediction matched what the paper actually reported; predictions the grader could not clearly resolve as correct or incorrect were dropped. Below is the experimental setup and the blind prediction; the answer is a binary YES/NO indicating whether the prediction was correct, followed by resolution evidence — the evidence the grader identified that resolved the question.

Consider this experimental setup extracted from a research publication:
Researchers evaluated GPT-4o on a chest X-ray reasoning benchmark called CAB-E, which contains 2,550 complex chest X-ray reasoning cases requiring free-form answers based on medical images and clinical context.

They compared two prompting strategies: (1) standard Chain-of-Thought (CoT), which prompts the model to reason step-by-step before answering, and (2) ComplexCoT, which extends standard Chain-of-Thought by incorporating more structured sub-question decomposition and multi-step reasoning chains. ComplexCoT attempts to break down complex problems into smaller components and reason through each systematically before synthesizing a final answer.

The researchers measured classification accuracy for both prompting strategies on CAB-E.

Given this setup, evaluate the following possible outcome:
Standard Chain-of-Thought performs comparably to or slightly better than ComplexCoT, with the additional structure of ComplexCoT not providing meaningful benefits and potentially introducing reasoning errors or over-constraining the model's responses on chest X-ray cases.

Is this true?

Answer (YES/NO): NO